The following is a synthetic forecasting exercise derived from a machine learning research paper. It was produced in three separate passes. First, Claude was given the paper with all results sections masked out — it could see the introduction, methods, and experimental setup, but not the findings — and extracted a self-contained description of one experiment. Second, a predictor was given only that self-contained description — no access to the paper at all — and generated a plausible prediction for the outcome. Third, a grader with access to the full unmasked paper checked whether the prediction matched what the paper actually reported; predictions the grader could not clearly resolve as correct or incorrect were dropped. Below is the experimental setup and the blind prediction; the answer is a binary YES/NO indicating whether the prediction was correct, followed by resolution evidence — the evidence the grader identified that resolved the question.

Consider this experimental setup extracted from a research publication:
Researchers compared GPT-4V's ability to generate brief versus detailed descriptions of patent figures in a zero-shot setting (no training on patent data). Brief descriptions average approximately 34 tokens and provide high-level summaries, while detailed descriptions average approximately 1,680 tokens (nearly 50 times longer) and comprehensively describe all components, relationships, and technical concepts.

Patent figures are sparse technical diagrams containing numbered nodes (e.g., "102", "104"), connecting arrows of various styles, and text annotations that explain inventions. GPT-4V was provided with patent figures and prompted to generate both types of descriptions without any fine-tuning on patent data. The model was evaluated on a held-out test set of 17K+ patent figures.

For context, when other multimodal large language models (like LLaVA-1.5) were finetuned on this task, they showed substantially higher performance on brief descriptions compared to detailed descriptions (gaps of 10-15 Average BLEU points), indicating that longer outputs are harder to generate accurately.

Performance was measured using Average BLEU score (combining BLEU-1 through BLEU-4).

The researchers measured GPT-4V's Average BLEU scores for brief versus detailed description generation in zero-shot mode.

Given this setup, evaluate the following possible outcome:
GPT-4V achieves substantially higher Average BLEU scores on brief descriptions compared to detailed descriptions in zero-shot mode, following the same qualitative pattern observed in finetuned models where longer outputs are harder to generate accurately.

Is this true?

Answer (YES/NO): NO